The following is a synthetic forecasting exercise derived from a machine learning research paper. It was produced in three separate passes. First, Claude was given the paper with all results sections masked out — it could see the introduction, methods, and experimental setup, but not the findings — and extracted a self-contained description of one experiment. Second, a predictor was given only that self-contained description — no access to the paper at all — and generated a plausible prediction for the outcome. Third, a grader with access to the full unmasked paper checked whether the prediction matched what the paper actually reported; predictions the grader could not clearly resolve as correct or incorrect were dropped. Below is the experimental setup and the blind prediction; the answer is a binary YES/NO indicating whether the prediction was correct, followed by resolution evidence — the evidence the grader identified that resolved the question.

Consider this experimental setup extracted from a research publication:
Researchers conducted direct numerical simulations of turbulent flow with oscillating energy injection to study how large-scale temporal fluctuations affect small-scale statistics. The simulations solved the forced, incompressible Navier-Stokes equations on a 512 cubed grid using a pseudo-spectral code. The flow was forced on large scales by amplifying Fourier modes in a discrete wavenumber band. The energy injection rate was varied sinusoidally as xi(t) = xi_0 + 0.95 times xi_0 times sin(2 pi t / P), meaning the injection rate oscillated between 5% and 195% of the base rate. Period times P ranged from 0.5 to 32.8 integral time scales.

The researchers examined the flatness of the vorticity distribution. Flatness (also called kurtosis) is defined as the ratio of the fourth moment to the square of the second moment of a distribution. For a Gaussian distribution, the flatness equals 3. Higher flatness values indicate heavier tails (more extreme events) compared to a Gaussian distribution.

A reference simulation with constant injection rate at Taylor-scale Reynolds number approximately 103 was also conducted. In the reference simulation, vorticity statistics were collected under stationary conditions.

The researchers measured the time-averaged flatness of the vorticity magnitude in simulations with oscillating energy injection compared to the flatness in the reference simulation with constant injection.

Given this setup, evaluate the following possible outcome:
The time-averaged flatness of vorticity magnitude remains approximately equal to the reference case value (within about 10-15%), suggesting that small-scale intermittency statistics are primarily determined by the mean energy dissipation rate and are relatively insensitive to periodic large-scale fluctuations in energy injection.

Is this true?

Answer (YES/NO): NO